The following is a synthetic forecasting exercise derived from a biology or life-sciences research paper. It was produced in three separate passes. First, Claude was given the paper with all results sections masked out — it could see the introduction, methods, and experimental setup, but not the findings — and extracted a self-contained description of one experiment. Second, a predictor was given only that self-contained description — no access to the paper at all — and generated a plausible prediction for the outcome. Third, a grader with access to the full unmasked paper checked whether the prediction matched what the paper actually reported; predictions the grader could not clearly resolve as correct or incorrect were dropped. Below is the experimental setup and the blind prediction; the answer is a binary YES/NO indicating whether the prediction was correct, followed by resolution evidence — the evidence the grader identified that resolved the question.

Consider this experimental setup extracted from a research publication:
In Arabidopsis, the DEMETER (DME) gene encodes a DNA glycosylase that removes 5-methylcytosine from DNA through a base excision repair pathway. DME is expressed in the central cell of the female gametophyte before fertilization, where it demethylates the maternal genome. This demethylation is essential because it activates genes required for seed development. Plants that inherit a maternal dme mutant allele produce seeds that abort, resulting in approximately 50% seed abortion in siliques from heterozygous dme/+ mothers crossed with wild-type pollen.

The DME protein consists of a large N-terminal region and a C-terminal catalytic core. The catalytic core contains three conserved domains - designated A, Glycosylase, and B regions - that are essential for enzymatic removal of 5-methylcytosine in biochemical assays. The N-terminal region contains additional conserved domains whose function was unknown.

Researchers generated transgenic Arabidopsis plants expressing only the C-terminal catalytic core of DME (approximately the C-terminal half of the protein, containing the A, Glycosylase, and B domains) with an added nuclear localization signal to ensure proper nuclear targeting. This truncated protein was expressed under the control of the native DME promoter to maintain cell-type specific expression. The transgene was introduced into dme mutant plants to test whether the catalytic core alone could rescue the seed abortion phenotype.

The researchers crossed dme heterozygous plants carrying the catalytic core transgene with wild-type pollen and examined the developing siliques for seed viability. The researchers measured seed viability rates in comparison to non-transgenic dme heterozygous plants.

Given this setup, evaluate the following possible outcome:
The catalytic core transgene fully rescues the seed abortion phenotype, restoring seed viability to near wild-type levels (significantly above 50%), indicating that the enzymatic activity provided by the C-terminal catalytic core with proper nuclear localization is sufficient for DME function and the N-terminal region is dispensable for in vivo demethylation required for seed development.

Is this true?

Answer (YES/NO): YES